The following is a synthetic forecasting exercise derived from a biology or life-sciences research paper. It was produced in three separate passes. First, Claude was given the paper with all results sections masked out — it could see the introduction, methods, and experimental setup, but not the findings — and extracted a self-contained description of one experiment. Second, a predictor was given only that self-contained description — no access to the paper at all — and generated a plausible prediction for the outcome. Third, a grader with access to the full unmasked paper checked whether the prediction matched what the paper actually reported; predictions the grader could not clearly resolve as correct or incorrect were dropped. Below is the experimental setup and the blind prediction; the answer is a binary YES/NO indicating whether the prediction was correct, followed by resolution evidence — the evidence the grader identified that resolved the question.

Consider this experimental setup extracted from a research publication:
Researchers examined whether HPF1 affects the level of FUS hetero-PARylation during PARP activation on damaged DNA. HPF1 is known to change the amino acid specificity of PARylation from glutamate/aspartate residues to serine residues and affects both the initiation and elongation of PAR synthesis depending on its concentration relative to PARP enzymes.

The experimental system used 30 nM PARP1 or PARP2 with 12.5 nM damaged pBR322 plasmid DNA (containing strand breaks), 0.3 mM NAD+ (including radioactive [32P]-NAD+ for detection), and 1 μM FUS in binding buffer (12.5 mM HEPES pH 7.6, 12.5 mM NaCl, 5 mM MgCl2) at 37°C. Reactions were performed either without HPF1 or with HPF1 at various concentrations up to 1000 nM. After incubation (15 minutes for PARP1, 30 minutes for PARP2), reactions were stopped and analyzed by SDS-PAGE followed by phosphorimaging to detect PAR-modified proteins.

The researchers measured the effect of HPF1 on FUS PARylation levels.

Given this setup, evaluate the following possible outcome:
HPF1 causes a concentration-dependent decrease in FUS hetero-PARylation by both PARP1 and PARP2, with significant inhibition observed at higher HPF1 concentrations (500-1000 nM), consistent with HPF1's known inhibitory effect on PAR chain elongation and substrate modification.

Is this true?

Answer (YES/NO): NO